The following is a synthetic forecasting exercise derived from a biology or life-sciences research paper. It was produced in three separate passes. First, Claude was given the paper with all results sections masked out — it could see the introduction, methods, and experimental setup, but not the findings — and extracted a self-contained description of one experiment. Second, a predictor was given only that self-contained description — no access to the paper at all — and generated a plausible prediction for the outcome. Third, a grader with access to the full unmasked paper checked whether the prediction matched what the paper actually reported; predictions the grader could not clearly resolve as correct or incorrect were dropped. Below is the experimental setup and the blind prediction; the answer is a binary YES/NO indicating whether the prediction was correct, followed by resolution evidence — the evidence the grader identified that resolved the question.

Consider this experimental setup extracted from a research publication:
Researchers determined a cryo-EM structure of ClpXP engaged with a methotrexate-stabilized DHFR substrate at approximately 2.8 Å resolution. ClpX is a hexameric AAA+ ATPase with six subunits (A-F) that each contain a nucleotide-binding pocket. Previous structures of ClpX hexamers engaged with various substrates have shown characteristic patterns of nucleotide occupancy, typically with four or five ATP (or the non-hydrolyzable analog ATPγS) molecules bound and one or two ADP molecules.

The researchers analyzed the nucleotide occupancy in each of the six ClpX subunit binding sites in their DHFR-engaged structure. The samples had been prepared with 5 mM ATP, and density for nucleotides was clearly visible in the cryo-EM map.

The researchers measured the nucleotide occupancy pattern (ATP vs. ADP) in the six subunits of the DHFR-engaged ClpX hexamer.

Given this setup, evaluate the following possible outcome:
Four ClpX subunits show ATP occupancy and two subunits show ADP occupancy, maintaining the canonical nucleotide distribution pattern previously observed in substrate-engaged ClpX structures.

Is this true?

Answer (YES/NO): NO